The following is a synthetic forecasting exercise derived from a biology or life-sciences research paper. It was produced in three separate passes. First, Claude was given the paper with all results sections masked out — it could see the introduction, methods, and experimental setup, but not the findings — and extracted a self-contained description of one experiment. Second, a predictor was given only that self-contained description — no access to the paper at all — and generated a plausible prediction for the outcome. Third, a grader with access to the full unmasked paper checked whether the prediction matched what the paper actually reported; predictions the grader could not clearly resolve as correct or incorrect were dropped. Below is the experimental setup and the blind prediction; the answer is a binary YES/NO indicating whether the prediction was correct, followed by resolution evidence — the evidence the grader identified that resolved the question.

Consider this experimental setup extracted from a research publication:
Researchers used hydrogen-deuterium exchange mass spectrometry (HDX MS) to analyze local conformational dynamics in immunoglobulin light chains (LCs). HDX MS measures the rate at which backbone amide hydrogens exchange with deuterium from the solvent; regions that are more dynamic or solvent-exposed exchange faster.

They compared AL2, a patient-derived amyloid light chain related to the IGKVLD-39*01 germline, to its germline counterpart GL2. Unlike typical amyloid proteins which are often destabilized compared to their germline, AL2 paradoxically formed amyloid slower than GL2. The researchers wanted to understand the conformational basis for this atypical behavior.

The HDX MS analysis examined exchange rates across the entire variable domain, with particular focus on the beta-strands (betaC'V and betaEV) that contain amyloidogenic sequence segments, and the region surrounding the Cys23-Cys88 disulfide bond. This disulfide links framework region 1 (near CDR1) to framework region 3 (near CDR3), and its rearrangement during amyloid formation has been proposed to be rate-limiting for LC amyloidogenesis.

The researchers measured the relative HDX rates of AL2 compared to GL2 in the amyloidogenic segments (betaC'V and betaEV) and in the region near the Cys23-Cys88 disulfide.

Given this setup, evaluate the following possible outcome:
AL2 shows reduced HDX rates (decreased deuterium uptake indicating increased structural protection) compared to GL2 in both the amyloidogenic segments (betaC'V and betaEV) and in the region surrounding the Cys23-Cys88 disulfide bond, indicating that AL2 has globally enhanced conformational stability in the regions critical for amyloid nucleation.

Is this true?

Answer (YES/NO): NO